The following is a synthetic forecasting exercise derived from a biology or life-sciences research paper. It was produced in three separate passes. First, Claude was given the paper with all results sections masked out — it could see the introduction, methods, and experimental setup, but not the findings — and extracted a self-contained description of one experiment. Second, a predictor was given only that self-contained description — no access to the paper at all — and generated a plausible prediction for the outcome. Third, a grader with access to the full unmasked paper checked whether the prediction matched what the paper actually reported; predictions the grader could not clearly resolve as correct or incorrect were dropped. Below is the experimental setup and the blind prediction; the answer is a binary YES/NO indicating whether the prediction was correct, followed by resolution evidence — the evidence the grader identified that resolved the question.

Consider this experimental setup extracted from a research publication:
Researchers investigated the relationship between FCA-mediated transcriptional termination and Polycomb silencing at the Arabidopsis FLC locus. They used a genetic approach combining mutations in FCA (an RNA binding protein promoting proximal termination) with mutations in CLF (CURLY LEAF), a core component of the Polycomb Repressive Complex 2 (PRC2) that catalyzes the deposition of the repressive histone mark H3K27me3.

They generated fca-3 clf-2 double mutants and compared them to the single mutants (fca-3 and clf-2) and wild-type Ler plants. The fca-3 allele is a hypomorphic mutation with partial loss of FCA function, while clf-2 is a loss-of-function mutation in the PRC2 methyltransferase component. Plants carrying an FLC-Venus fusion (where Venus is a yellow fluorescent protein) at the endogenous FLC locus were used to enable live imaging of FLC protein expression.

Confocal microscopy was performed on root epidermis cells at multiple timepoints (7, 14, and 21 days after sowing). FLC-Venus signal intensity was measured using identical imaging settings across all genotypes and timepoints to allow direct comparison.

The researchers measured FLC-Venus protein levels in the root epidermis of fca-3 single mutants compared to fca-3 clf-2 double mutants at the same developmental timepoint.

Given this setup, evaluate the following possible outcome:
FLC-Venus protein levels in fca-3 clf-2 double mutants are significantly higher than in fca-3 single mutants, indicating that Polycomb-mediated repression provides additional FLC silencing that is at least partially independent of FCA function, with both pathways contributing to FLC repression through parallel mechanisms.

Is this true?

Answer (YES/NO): YES